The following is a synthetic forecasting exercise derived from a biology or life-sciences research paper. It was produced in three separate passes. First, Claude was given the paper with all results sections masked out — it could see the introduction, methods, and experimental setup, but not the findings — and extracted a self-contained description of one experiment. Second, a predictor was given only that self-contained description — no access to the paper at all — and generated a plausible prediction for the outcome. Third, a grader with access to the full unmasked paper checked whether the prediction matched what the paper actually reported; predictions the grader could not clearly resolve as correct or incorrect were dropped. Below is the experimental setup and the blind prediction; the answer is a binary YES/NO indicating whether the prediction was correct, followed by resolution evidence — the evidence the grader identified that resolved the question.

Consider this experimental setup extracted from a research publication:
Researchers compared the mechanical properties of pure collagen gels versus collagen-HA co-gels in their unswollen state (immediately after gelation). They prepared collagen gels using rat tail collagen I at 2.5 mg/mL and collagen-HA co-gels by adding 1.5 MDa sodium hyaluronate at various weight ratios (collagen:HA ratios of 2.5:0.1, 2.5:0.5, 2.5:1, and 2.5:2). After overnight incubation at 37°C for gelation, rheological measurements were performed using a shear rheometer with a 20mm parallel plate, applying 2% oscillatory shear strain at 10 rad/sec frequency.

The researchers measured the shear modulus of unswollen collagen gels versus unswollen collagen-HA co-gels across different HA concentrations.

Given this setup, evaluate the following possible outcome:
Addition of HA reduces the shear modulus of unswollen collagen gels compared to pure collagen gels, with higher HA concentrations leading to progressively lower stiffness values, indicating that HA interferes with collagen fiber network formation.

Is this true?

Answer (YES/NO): NO